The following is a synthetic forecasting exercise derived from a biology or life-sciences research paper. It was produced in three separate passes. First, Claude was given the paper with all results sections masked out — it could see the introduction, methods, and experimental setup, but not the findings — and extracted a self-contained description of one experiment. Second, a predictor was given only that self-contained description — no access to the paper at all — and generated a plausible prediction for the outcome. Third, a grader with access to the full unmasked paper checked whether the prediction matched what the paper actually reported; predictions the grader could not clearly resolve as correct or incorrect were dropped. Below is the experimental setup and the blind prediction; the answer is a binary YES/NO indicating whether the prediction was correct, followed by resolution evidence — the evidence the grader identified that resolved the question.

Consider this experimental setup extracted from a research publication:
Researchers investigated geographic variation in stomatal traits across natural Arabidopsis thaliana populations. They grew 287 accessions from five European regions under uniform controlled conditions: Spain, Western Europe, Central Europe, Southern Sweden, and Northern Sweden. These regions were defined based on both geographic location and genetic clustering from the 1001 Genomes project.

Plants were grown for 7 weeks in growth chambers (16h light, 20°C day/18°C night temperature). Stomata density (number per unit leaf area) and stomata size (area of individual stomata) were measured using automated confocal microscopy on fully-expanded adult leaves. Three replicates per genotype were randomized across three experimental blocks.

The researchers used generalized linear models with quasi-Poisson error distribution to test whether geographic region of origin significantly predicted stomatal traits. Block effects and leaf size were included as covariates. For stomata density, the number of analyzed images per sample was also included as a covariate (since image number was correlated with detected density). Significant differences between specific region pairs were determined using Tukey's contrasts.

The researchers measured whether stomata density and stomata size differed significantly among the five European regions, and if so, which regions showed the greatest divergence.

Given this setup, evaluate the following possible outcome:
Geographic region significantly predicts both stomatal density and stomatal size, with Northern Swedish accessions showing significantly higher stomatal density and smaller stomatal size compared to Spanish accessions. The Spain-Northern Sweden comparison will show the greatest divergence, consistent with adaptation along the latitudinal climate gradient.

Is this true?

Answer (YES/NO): NO